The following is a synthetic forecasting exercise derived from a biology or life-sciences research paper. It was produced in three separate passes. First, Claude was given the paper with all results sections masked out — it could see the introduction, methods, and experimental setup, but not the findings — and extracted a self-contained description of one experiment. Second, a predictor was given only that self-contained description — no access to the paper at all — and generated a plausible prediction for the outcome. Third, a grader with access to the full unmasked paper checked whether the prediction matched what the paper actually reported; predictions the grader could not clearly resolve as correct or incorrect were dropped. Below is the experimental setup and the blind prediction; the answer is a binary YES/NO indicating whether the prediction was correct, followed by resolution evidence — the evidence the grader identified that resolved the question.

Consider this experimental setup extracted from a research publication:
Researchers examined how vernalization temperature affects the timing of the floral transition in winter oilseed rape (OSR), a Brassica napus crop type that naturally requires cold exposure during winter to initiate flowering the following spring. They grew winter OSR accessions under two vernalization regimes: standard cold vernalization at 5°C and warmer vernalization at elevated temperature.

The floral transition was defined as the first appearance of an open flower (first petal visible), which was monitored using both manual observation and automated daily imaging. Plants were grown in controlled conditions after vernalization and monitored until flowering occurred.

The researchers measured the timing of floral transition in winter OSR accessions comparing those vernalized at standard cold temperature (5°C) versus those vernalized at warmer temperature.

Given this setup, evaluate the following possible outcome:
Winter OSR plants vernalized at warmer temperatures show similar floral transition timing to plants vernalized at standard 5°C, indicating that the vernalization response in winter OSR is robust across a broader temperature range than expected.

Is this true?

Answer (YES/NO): NO